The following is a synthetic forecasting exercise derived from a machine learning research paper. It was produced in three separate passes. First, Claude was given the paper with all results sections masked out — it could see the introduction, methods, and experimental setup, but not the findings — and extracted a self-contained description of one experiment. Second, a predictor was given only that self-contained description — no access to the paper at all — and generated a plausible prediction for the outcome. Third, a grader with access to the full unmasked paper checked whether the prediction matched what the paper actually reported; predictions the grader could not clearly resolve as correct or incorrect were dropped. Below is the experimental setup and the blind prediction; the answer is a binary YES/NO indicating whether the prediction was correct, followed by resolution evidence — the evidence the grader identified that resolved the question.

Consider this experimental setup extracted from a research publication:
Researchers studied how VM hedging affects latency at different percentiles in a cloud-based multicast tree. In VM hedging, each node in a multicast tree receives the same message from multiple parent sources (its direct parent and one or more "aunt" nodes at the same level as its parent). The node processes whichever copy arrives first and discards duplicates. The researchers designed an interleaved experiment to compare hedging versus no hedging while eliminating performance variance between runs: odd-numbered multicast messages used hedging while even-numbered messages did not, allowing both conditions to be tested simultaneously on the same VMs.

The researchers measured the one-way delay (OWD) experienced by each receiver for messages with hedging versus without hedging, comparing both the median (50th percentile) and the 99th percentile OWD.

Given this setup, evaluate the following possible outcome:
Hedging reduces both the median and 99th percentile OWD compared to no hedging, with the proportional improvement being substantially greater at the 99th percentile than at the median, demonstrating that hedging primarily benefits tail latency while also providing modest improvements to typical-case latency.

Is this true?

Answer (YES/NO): NO